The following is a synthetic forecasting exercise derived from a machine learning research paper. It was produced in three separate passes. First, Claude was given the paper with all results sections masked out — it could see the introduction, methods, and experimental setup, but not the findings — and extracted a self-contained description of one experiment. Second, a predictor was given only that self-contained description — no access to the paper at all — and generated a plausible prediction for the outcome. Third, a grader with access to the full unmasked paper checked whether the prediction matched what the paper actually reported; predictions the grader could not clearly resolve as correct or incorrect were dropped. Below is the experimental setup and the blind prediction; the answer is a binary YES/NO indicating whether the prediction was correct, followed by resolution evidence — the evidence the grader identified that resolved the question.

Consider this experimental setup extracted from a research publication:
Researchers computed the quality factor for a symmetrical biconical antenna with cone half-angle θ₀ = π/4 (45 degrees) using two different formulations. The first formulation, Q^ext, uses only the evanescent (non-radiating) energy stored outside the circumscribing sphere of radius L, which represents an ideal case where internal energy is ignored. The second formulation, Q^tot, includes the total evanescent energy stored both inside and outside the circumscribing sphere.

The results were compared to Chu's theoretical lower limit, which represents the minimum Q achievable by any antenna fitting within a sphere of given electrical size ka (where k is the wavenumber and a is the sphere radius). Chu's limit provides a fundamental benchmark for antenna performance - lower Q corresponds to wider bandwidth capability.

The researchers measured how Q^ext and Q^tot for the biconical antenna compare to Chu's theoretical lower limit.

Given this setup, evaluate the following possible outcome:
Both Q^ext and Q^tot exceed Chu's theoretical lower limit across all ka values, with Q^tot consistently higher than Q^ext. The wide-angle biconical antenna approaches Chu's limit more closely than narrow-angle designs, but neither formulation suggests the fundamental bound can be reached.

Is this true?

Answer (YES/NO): NO